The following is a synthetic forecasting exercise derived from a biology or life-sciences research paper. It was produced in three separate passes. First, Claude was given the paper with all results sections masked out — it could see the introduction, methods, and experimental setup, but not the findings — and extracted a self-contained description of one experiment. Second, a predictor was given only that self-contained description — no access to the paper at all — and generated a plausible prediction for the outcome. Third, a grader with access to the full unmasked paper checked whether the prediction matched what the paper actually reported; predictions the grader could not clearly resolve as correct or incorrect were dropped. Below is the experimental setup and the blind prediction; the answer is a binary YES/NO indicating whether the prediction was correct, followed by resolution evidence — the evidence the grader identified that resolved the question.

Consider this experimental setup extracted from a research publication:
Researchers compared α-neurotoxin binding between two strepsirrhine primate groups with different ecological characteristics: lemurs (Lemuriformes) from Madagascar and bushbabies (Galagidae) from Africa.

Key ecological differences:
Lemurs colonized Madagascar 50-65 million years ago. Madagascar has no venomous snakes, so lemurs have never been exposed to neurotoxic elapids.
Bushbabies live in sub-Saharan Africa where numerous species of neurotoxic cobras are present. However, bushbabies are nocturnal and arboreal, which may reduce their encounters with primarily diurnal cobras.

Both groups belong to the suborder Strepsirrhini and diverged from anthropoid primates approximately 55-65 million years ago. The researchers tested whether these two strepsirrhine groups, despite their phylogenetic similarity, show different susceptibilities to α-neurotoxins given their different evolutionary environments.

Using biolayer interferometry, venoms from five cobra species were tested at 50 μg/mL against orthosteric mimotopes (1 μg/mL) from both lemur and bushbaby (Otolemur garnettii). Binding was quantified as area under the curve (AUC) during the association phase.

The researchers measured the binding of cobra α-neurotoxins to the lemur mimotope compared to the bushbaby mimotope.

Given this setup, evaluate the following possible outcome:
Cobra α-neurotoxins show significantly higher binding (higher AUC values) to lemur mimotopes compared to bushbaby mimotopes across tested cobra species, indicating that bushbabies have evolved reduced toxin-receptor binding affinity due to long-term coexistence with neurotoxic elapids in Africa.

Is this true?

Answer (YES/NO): YES